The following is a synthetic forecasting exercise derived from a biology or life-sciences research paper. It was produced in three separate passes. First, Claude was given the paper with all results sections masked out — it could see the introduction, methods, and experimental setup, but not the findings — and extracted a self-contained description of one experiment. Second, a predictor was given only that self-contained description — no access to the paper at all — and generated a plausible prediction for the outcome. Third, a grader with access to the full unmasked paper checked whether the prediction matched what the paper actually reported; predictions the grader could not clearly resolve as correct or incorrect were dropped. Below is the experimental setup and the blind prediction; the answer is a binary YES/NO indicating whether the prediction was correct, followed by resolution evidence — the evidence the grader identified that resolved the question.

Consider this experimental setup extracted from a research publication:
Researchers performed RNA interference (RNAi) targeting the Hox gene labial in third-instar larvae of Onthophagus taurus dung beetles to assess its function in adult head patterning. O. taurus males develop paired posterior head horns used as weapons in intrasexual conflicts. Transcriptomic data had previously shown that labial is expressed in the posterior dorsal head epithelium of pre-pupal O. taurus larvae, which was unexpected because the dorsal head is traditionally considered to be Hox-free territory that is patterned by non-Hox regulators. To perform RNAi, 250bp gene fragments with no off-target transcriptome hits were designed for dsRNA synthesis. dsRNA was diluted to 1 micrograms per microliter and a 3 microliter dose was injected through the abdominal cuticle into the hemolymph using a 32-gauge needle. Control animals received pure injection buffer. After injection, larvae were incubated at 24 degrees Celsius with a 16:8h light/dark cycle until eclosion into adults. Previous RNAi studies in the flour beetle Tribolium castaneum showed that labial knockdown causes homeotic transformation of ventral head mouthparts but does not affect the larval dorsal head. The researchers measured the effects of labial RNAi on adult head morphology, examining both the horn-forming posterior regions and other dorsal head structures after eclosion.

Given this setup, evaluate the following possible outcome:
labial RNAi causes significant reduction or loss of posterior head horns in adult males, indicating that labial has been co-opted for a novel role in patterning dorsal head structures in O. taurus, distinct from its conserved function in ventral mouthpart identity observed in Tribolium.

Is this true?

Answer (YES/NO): NO